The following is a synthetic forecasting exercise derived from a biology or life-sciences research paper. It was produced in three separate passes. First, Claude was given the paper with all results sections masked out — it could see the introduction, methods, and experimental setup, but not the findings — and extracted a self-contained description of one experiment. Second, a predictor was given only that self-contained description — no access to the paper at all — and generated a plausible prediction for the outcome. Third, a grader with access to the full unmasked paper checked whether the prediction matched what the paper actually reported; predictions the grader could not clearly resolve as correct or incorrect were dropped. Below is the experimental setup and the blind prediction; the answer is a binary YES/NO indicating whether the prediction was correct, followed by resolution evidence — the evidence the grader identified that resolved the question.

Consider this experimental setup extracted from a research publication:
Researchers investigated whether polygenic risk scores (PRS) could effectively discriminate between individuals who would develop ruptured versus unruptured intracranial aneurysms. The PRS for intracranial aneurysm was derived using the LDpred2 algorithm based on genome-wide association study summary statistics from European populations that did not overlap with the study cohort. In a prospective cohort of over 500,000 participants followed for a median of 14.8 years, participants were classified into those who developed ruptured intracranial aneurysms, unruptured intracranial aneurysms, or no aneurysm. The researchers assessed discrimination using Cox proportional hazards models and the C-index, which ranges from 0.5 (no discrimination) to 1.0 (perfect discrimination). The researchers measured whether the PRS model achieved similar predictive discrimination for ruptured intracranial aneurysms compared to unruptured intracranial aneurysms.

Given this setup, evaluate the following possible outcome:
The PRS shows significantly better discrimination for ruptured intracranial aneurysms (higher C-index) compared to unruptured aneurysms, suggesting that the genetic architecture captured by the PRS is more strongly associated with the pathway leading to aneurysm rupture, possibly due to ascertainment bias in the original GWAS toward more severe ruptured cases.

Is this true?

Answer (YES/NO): NO